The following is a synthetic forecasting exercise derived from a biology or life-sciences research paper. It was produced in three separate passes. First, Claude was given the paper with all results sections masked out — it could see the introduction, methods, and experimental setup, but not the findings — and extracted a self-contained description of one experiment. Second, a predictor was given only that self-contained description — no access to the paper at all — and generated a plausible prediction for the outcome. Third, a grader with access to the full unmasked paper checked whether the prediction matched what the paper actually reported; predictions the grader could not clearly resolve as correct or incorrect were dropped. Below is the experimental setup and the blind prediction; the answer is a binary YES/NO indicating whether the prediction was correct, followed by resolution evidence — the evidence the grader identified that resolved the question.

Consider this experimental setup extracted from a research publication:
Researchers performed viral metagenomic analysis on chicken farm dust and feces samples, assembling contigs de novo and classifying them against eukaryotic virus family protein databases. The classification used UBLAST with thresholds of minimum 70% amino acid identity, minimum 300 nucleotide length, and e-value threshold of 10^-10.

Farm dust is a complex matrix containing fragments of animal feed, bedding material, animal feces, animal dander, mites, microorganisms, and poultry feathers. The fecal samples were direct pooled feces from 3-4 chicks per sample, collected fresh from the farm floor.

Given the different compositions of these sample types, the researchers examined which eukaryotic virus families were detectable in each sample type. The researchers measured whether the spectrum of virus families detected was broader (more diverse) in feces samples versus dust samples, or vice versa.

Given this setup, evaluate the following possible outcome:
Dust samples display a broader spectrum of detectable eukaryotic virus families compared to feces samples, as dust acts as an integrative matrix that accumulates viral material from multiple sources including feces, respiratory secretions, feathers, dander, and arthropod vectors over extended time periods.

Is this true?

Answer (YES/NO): NO